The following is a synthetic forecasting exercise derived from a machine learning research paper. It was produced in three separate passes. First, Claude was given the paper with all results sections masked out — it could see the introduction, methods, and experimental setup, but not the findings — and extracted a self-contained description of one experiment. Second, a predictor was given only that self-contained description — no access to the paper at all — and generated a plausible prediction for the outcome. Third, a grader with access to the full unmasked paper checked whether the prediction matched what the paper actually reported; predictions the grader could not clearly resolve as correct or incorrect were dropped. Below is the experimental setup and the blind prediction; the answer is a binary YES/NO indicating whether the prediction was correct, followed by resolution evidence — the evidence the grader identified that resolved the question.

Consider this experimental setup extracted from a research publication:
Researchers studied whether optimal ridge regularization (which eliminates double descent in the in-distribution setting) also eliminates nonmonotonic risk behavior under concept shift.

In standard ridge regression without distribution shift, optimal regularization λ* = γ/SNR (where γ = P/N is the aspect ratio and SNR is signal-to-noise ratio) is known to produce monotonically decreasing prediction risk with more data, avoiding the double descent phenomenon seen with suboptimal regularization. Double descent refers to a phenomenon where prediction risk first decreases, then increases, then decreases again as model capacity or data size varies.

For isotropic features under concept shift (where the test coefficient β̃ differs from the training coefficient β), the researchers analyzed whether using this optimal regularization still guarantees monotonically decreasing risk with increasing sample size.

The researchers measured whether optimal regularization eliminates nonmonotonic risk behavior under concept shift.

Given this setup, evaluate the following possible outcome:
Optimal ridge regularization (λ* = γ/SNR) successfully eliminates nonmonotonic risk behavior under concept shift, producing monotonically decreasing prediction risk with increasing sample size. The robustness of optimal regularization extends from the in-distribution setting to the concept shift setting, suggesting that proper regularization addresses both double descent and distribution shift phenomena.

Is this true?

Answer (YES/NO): NO